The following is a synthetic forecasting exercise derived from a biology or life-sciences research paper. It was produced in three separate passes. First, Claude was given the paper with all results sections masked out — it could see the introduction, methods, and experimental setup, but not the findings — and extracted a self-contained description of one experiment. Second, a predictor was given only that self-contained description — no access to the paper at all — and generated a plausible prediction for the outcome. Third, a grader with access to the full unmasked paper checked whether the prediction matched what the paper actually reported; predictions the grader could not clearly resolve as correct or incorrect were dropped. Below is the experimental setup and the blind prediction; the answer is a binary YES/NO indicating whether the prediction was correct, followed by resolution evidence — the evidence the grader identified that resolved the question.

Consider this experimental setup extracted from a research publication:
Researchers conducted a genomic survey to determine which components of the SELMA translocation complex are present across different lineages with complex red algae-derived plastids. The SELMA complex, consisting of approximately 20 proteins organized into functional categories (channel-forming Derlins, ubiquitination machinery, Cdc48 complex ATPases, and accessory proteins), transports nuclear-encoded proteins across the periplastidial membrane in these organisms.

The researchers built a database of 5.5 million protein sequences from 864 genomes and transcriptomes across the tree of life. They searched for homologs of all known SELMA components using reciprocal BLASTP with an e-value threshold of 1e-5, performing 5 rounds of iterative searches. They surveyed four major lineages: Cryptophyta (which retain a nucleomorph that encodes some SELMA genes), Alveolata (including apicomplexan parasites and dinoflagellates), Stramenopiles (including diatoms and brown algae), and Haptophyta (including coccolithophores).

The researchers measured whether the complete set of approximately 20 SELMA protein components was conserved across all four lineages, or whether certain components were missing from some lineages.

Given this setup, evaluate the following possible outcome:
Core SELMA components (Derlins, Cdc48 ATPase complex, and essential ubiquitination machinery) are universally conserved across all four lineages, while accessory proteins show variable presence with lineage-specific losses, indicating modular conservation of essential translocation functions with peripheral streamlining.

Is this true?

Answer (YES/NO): NO